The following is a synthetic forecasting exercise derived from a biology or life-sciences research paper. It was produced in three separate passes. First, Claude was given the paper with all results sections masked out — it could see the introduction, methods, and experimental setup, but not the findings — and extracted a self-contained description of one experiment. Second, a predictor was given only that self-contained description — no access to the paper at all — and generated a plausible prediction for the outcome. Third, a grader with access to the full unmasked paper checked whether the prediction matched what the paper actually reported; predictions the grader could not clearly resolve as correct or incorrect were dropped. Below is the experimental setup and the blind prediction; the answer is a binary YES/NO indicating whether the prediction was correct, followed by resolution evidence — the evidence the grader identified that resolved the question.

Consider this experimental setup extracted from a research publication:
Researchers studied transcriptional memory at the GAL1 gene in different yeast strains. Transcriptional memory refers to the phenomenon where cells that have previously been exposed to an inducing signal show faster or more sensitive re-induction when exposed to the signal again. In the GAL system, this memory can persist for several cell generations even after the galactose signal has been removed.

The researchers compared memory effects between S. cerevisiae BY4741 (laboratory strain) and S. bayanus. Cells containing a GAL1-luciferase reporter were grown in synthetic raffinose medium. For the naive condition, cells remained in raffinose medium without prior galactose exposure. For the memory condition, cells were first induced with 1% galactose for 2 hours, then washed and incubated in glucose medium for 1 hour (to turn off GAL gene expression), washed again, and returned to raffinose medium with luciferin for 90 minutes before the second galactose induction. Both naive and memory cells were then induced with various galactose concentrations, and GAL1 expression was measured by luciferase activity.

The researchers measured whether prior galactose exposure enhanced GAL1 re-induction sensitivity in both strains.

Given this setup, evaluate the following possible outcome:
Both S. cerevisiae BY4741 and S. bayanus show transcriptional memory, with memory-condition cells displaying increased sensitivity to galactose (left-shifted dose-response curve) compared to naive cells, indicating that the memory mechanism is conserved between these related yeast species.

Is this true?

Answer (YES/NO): NO